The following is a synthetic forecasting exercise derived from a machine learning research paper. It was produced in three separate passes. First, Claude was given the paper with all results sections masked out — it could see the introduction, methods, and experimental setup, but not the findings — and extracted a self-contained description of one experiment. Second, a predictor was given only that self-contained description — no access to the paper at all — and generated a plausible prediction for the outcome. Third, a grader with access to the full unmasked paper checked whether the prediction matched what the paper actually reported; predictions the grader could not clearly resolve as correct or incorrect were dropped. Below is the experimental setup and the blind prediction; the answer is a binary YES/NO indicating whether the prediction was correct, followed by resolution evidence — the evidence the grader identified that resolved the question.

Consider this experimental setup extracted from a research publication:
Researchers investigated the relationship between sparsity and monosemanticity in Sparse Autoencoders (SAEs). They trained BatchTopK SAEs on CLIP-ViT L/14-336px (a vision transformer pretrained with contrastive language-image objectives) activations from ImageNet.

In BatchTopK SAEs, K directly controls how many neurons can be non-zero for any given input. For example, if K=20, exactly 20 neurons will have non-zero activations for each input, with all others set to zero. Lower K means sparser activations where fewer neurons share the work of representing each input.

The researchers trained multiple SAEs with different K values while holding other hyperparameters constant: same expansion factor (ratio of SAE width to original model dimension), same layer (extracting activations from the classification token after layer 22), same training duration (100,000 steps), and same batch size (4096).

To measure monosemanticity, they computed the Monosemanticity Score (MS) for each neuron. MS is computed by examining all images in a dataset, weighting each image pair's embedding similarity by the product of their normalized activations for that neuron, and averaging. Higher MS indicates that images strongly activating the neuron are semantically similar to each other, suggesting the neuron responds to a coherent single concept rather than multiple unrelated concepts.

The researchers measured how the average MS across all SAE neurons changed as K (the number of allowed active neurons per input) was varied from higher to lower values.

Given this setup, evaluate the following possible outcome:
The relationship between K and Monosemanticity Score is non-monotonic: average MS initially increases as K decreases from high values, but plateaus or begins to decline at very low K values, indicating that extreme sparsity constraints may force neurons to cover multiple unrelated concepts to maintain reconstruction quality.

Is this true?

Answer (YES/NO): NO